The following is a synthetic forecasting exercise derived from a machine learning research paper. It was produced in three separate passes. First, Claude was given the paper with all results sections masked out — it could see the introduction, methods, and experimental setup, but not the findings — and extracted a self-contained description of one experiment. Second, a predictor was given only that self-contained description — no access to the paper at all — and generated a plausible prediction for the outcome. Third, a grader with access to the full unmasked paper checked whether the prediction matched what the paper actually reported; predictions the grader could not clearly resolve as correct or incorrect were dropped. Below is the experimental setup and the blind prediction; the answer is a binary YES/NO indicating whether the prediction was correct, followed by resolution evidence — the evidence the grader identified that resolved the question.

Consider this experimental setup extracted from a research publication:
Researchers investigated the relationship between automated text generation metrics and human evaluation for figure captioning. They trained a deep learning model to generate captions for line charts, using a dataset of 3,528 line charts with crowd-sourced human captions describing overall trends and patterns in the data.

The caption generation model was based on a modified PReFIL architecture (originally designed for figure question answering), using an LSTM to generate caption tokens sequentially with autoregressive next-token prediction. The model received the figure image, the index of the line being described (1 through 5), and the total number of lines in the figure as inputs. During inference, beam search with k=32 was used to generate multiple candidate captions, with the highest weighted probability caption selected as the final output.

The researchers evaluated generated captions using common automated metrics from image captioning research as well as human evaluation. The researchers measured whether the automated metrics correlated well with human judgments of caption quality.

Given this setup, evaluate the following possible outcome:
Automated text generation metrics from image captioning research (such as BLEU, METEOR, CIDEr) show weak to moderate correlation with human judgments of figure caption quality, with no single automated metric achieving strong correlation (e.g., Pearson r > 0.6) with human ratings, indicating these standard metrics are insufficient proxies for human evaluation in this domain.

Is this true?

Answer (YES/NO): YES